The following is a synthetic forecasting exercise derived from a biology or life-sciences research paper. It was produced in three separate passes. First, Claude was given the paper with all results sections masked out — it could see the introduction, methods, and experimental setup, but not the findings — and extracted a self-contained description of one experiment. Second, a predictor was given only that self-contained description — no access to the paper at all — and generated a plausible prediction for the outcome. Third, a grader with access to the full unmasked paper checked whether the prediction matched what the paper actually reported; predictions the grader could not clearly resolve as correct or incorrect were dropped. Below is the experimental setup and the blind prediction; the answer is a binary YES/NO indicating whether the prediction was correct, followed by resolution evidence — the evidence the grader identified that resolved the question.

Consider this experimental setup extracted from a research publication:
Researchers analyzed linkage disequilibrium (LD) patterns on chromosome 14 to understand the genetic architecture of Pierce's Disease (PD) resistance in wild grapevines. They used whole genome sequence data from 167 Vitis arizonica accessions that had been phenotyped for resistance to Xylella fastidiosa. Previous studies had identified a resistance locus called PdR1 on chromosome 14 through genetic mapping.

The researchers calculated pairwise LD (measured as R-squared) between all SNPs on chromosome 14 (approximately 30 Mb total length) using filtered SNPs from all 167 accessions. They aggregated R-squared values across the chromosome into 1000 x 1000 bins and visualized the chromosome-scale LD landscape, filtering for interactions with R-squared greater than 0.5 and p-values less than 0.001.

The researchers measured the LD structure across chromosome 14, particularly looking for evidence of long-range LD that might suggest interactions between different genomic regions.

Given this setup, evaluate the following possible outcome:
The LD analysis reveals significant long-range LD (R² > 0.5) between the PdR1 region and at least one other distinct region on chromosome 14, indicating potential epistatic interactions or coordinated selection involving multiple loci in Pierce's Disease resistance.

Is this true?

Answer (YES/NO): YES